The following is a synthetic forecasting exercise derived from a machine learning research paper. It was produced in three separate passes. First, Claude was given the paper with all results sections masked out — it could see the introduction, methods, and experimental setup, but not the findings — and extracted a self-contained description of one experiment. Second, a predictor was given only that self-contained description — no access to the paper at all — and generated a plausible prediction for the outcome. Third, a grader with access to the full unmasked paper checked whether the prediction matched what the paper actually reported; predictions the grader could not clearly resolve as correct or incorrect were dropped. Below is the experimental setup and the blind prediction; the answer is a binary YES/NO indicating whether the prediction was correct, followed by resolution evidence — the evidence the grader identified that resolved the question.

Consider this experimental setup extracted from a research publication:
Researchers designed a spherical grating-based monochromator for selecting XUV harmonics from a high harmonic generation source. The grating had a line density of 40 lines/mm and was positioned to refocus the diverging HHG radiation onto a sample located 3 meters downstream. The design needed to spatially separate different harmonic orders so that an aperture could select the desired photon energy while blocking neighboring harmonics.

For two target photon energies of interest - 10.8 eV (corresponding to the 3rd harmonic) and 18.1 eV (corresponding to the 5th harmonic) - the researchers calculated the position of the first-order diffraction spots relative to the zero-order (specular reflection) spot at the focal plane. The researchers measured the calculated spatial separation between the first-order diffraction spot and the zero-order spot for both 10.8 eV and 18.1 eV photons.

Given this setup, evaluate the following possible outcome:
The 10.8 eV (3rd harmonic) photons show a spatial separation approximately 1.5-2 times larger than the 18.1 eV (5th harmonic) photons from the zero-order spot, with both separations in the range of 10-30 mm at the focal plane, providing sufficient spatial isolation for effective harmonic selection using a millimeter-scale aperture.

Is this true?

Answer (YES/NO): NO